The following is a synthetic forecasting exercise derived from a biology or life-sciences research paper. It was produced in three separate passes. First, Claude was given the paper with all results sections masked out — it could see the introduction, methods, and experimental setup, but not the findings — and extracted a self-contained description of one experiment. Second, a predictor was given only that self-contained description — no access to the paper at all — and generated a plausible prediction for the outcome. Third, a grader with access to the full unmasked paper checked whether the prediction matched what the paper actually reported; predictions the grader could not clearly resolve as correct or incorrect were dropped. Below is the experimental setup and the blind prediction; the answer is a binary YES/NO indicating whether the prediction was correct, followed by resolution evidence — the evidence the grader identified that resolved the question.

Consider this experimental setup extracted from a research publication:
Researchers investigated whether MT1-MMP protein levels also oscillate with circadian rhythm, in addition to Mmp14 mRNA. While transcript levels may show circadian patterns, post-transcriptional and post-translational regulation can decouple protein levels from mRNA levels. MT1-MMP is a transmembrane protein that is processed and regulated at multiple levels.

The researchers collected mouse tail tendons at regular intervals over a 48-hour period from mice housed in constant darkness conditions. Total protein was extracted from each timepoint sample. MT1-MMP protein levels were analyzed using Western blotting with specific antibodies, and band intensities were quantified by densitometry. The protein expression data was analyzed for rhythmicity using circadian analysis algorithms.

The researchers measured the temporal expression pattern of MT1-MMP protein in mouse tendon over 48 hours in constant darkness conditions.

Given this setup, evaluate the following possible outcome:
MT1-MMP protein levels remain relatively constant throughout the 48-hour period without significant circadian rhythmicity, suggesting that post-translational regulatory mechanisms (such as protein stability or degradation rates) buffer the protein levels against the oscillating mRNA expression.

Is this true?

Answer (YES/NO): NO